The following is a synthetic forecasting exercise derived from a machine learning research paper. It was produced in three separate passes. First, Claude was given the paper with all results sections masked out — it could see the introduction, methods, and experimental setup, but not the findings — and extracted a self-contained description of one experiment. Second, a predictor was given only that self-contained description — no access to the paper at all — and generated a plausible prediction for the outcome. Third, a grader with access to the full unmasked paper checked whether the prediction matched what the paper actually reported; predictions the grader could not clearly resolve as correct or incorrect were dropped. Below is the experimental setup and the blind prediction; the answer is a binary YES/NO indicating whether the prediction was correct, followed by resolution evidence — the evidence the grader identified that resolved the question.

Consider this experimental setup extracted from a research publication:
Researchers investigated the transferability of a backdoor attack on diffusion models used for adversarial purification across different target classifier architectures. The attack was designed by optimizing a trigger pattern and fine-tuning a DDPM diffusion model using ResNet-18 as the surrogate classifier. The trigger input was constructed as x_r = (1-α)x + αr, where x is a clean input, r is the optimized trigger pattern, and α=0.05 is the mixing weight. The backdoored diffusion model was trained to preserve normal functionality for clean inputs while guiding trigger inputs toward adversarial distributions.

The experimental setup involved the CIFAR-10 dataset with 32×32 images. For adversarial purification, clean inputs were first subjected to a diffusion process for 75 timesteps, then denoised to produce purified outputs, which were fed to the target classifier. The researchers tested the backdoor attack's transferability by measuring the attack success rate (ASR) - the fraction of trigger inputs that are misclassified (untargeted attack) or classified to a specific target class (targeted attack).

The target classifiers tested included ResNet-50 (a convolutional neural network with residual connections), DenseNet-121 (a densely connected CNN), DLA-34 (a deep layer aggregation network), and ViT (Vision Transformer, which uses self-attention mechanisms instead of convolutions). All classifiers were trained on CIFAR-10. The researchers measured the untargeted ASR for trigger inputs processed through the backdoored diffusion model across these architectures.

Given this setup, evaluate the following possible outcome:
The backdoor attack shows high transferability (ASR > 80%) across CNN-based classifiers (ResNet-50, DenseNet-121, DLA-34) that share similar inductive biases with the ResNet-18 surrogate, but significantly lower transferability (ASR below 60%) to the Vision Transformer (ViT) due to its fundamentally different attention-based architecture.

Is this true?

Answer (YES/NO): NO